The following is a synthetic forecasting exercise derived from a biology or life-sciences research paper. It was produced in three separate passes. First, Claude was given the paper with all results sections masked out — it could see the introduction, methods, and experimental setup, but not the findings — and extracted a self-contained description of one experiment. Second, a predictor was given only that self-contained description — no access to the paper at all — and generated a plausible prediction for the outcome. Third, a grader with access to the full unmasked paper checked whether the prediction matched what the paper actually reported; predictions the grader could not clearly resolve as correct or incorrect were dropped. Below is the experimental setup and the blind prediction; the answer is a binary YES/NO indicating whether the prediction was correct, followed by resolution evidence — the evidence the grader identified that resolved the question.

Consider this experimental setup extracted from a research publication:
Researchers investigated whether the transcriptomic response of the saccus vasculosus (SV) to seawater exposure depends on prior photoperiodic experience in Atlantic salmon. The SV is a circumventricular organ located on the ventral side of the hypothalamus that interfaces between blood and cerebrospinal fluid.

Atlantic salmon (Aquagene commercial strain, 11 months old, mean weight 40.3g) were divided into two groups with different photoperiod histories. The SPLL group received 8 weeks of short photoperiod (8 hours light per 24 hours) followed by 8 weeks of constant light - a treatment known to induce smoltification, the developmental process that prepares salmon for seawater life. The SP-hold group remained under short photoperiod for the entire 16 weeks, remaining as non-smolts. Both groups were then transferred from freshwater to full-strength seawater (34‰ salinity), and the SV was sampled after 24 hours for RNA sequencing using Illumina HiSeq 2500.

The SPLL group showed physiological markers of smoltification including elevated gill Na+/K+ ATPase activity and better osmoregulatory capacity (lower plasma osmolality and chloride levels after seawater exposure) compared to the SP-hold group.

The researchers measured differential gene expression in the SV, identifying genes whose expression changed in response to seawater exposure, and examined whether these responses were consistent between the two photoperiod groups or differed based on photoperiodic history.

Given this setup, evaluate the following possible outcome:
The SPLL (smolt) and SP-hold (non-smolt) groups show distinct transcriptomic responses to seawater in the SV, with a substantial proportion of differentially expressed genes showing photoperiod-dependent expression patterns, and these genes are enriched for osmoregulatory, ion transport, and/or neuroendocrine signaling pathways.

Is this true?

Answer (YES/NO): NO